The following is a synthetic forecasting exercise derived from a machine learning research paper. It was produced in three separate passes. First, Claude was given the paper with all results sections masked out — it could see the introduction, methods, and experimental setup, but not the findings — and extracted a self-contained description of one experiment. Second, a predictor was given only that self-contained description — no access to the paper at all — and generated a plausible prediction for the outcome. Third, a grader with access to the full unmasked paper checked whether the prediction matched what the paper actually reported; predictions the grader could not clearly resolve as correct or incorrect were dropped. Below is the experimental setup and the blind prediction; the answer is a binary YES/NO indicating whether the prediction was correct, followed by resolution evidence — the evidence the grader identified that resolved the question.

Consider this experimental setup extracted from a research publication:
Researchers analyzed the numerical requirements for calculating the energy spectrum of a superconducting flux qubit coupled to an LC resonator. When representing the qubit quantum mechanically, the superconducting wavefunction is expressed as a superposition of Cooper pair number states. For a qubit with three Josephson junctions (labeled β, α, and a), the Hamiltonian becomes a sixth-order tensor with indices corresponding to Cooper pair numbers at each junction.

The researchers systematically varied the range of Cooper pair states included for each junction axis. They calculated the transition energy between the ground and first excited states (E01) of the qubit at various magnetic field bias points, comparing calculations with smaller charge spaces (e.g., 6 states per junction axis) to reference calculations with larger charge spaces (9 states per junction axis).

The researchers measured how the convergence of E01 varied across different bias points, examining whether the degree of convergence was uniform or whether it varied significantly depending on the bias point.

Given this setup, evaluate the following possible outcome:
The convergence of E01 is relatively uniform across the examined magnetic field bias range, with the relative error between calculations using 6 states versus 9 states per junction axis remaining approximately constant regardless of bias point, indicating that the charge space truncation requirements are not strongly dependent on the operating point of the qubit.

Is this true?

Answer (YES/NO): NO